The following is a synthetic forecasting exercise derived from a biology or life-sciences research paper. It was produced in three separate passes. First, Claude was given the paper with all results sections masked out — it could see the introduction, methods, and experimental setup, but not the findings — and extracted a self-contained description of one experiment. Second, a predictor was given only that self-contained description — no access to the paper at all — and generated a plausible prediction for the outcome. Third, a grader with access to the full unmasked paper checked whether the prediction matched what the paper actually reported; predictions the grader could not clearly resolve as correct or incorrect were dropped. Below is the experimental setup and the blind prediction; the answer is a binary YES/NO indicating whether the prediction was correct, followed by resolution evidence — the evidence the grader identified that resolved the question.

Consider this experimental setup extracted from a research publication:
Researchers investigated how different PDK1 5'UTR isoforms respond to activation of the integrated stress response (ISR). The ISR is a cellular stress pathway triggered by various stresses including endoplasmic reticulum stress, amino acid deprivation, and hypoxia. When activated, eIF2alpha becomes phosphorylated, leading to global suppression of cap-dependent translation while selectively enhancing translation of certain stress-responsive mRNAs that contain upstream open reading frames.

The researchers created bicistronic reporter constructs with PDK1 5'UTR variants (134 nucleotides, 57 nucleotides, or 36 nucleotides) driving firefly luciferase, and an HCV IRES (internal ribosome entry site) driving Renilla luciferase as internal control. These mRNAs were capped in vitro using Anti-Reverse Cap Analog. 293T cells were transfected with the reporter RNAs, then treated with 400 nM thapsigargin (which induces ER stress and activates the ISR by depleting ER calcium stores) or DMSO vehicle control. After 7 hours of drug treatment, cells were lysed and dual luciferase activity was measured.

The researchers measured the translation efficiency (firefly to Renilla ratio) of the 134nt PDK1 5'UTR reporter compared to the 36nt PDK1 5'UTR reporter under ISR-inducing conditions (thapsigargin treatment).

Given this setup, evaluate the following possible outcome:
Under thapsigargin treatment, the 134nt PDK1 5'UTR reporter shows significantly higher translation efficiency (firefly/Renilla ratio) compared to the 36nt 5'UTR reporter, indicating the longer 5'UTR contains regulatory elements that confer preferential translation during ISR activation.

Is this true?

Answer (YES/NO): NO